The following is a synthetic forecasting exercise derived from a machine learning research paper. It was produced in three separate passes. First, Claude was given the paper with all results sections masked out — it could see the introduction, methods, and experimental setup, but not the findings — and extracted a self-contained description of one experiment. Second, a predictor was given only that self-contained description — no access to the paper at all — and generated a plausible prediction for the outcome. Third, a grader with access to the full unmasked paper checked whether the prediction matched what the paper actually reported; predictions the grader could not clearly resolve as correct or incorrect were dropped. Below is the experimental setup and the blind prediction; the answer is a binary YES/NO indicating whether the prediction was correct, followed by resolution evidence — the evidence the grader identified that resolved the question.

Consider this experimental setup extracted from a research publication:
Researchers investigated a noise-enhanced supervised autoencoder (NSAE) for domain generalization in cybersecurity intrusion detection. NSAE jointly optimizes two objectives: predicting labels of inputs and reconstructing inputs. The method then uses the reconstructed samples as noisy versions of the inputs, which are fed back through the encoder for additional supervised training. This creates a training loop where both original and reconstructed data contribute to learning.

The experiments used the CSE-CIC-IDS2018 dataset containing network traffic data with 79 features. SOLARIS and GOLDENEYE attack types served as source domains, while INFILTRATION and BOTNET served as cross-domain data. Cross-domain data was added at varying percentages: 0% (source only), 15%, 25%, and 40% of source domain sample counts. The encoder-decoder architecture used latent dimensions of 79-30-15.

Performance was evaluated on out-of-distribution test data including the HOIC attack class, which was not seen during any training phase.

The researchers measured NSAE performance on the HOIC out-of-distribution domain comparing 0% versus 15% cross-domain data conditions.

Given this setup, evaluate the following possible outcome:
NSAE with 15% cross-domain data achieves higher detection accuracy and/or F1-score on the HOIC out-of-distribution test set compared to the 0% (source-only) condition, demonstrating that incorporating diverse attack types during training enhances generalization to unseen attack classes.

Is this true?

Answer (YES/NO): NO